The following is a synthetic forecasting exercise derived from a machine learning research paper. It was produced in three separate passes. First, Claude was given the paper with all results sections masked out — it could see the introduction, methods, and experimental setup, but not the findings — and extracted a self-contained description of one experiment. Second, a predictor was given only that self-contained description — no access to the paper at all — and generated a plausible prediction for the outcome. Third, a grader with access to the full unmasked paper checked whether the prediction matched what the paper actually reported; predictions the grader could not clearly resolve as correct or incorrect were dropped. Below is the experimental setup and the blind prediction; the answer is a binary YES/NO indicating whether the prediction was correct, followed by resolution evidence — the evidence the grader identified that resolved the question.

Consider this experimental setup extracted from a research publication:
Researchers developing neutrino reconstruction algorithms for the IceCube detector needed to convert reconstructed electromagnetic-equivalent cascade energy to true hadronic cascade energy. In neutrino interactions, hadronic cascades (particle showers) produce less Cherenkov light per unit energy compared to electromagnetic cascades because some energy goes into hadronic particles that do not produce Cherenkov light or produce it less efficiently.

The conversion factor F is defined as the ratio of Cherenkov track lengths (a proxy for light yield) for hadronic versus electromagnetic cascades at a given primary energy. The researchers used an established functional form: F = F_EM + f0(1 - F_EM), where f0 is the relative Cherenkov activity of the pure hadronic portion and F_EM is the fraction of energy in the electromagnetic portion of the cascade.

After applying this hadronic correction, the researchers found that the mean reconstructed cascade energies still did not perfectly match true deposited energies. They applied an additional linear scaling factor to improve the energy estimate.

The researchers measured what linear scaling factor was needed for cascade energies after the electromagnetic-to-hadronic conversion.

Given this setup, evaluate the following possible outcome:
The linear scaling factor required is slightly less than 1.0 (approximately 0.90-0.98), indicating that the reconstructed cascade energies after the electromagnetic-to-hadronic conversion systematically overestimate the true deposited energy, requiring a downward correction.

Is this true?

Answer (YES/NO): NO